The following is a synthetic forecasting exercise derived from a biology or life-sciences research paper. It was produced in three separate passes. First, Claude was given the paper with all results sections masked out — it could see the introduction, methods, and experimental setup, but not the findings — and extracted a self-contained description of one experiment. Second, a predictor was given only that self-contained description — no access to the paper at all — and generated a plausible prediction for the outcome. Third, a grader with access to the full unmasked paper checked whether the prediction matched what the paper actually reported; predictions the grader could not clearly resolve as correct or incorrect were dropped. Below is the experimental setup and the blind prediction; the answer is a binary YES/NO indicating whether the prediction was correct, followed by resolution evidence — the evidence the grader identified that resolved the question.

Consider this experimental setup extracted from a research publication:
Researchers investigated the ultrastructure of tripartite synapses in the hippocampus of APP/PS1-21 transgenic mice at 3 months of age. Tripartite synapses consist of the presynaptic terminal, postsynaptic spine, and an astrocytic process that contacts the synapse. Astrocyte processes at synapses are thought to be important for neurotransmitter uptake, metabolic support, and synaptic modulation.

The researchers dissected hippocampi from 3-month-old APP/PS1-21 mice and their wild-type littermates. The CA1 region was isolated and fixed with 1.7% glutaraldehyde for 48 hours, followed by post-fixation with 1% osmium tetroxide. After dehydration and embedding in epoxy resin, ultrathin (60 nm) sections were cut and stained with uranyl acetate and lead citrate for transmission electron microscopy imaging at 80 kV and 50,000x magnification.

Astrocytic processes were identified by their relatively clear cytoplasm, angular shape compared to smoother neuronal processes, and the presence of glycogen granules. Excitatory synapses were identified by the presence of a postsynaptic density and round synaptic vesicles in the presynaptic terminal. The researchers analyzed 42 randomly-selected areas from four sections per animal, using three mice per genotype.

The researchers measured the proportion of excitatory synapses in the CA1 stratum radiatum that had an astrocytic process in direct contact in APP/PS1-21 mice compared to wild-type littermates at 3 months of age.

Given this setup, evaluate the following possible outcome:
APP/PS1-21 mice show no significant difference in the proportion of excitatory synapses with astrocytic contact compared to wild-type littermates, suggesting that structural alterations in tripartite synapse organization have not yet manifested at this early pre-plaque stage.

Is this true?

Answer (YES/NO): NO